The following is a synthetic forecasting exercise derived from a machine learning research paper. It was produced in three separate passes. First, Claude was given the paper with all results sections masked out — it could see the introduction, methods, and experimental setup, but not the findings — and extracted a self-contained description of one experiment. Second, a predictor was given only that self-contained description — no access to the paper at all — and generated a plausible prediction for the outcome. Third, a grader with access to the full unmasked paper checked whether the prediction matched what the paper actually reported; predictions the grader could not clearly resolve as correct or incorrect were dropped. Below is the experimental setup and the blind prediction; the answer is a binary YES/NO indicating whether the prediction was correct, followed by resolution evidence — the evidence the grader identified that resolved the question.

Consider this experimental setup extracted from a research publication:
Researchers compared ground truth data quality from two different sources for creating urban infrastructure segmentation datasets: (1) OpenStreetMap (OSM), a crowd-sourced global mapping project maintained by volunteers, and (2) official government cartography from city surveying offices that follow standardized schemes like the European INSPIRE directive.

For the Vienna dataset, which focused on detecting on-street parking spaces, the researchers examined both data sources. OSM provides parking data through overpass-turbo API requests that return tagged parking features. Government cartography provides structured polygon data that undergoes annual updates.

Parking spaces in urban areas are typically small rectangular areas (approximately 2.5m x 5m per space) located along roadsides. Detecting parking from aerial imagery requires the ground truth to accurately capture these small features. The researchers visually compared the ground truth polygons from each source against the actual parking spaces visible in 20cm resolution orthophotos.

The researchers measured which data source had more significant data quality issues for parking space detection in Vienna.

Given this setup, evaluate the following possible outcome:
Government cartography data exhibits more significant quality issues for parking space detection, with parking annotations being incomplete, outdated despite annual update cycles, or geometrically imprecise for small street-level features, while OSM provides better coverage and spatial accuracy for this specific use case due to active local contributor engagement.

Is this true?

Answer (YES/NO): NO